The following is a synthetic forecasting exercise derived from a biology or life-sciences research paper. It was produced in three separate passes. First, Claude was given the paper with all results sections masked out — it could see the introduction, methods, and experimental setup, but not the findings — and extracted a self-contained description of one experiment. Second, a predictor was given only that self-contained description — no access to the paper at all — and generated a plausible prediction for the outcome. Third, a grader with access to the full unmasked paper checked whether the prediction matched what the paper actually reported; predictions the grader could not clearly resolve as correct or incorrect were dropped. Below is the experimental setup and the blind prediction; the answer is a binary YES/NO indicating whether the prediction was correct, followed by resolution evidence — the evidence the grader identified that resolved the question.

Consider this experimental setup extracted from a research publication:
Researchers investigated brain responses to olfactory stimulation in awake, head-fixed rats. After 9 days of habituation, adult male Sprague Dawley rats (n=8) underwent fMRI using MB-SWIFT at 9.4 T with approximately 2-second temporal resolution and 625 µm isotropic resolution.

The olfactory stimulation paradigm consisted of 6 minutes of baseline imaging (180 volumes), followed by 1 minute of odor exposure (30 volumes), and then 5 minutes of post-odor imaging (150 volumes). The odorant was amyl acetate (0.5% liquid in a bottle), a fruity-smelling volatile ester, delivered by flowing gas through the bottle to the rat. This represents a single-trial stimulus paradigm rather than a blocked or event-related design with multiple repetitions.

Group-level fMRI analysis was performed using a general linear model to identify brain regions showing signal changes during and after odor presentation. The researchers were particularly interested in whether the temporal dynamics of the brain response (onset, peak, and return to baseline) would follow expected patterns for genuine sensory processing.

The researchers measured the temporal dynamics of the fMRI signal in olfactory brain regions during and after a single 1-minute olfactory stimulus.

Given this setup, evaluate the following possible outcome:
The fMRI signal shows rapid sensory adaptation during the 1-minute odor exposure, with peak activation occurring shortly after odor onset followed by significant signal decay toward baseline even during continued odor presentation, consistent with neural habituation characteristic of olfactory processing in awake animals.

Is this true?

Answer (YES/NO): YES